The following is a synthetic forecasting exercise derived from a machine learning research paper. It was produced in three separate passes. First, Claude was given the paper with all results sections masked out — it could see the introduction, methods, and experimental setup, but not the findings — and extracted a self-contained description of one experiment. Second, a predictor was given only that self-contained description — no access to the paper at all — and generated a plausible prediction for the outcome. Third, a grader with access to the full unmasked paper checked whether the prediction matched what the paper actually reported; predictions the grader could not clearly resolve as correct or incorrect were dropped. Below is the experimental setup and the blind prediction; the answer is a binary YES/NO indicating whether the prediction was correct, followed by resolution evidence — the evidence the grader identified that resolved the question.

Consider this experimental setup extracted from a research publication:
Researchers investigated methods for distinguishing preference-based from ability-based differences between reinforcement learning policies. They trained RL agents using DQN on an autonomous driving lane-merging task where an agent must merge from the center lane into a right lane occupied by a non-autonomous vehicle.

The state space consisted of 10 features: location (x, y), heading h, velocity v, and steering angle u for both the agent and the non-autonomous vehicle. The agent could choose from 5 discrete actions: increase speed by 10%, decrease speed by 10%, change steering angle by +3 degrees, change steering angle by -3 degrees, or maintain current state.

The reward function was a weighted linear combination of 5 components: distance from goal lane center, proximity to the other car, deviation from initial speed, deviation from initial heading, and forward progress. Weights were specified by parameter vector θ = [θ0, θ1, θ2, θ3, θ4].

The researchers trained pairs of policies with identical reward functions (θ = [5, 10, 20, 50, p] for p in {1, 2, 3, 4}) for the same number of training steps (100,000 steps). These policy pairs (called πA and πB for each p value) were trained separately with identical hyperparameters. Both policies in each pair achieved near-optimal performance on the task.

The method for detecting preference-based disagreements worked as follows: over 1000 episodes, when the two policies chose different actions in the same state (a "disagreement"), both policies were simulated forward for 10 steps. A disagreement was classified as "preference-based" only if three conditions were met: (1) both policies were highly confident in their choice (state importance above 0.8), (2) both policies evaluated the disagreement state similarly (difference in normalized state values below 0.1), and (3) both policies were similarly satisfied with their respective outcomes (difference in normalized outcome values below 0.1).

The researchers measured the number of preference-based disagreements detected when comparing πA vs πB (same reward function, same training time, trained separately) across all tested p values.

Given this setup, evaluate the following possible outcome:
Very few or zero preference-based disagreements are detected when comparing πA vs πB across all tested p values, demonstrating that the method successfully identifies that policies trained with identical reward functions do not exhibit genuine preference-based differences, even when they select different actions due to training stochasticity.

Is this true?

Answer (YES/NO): YES